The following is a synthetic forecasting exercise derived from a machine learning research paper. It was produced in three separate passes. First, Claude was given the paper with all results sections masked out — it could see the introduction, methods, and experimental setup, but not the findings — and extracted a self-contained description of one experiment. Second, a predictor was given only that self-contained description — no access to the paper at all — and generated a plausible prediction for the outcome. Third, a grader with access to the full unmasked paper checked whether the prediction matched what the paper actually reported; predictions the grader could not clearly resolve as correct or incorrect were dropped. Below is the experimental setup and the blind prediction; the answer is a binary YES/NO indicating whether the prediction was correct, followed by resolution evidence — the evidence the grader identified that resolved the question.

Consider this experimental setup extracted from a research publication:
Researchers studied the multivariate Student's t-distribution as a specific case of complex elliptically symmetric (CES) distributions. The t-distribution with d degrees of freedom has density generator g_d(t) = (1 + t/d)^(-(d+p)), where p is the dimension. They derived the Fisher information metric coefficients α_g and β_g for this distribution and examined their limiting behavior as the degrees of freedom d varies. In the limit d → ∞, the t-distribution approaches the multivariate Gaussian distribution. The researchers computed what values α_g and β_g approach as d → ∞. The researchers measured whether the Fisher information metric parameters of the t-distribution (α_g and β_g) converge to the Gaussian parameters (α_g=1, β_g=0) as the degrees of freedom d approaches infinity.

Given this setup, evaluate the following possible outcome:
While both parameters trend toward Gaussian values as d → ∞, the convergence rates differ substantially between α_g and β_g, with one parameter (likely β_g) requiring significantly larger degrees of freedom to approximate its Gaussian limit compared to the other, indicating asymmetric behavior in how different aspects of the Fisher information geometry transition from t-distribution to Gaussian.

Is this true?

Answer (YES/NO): NO